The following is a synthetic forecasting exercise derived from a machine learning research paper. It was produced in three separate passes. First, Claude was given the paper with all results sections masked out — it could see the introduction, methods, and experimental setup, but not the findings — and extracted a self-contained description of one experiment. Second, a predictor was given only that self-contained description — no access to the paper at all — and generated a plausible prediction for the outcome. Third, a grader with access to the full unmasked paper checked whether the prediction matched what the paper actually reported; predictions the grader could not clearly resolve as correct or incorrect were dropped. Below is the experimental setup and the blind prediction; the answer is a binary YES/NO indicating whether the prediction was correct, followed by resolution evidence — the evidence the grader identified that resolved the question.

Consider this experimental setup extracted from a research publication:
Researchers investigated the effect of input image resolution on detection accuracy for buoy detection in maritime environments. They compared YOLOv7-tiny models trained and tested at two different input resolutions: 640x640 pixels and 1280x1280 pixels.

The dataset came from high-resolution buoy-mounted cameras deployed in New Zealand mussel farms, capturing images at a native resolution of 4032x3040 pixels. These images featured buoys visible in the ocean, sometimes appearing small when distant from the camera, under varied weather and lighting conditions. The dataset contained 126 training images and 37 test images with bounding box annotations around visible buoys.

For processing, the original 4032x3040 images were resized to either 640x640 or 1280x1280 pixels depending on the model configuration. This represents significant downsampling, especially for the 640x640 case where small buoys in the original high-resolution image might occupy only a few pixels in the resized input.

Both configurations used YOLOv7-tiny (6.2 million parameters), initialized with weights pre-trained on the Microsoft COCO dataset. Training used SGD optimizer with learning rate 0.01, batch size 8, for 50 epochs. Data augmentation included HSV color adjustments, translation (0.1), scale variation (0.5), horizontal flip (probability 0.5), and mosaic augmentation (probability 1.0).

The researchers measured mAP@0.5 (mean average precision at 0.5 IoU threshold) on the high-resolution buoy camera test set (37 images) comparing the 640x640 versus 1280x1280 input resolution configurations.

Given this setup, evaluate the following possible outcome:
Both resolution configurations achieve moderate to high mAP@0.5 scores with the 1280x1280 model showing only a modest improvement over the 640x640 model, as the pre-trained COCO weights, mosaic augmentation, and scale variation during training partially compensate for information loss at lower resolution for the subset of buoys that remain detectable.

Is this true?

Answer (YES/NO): NO